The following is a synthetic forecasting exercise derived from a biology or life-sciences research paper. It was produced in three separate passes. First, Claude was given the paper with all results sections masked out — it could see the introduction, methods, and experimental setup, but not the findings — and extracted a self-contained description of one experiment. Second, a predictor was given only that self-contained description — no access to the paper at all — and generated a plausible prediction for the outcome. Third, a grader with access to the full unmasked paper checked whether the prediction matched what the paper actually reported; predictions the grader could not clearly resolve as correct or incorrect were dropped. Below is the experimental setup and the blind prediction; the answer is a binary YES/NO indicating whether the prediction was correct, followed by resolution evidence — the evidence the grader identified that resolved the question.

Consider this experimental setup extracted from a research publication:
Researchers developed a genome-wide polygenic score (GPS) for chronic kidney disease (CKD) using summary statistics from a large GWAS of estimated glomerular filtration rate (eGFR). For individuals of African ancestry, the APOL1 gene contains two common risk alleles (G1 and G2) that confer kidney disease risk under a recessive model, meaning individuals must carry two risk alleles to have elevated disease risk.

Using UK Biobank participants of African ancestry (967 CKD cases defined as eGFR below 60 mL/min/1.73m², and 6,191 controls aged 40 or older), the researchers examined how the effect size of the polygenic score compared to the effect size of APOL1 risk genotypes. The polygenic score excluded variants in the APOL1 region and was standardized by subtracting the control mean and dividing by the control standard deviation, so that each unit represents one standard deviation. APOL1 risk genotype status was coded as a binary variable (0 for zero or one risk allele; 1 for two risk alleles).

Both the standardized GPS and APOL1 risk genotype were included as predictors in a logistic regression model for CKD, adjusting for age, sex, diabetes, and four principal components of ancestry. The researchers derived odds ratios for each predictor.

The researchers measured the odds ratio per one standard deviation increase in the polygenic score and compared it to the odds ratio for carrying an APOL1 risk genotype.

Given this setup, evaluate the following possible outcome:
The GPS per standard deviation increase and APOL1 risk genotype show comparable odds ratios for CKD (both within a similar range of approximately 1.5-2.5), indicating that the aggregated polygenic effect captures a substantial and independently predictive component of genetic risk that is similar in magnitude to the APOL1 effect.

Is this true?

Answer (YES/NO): NO